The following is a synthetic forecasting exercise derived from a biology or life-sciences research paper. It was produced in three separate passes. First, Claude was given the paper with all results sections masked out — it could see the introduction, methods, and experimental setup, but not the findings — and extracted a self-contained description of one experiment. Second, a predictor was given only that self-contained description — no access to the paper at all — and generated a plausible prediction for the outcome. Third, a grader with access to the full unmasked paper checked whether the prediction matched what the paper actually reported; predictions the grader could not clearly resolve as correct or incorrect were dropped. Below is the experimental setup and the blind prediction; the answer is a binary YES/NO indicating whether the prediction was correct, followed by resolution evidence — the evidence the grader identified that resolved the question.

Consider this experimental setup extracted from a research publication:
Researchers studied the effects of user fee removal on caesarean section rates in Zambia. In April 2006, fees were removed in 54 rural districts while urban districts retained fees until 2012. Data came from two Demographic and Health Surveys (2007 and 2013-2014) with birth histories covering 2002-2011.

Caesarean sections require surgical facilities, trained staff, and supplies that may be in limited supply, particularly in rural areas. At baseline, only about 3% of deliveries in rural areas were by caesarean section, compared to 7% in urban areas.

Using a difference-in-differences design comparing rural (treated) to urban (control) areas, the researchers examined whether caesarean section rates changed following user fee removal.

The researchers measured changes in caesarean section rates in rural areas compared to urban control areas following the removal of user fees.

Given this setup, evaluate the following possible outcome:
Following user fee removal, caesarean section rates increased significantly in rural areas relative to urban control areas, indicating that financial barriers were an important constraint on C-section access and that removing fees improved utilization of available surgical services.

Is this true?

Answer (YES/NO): NO